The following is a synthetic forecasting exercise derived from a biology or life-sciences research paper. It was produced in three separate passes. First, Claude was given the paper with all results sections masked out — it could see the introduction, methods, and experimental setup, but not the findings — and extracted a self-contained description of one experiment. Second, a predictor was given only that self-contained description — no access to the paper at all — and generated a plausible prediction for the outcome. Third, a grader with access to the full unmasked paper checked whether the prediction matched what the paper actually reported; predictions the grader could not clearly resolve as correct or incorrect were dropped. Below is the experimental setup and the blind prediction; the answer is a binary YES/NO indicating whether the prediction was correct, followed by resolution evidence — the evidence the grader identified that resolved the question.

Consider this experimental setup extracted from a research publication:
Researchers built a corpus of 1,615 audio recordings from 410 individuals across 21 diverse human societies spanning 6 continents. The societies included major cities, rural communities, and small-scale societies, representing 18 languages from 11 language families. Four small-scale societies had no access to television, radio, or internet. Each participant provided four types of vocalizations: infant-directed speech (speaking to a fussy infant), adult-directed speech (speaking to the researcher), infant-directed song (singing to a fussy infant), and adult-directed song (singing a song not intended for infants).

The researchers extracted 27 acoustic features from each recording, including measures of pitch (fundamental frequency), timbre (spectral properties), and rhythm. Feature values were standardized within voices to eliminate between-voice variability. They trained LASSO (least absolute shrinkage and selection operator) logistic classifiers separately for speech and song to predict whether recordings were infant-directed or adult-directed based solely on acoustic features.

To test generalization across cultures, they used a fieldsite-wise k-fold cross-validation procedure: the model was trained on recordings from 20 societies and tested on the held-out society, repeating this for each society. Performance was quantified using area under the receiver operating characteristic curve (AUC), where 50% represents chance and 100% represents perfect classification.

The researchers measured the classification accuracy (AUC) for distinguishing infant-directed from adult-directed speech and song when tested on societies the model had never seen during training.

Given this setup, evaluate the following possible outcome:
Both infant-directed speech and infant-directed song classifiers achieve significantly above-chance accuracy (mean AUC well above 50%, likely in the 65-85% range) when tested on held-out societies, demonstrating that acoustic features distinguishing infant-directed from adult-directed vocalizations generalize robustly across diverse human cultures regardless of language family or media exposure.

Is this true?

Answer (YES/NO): YES